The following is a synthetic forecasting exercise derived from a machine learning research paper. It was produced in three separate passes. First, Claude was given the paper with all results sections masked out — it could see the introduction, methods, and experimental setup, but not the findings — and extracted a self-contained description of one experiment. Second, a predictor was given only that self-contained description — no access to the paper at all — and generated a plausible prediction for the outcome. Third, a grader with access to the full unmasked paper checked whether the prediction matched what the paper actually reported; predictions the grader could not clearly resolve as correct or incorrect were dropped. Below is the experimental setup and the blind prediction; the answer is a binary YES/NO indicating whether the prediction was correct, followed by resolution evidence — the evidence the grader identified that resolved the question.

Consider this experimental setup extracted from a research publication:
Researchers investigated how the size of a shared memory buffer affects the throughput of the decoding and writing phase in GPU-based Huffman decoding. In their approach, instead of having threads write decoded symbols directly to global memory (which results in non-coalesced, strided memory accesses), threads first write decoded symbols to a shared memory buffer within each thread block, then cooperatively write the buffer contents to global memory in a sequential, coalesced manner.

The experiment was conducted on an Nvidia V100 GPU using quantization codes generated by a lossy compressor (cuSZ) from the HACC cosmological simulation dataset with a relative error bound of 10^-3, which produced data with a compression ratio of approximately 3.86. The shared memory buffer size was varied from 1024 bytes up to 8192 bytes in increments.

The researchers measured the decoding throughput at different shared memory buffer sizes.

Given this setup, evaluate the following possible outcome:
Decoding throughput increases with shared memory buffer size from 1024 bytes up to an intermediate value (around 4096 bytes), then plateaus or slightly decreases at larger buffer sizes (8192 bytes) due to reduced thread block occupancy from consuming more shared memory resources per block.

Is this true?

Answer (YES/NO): NO